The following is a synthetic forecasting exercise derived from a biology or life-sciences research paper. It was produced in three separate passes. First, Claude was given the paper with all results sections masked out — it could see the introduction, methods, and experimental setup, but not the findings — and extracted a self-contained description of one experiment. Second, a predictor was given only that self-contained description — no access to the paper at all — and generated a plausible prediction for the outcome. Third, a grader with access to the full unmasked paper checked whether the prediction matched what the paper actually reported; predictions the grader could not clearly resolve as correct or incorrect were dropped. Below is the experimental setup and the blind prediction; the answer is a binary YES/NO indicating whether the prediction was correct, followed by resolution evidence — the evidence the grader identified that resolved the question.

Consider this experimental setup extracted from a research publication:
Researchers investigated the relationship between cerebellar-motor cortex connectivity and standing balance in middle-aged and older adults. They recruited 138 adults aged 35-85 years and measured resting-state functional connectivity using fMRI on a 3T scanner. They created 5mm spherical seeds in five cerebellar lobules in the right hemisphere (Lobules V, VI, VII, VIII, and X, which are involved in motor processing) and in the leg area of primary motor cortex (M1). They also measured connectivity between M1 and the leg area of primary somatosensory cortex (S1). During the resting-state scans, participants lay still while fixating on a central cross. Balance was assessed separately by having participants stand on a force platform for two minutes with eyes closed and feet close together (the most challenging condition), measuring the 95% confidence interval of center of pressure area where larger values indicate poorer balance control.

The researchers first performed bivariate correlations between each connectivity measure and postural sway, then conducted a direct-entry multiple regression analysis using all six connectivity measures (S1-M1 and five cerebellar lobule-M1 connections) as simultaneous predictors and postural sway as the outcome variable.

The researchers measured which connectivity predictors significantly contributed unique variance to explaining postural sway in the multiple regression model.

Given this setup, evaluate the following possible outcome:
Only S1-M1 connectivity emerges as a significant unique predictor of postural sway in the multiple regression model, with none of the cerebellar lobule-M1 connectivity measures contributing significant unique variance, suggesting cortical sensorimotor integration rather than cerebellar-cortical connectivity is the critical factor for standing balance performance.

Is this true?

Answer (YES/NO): NO